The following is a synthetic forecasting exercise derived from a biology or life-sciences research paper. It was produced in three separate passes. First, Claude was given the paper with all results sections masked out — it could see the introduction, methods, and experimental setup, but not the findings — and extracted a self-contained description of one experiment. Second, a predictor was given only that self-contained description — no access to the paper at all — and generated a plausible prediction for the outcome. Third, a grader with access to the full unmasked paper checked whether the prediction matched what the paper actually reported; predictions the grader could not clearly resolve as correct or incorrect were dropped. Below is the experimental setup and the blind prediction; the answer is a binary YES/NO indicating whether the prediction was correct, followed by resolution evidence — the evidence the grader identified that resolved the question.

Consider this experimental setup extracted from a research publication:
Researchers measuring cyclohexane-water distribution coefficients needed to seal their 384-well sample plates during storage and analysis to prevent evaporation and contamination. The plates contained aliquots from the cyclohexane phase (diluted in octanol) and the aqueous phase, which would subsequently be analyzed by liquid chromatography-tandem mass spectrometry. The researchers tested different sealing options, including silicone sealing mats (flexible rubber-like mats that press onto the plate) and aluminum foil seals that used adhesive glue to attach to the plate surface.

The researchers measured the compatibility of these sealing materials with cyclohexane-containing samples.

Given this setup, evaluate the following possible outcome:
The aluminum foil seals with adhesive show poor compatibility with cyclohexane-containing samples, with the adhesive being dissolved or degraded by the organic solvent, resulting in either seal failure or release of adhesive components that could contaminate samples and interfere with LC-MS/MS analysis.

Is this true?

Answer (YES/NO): YES